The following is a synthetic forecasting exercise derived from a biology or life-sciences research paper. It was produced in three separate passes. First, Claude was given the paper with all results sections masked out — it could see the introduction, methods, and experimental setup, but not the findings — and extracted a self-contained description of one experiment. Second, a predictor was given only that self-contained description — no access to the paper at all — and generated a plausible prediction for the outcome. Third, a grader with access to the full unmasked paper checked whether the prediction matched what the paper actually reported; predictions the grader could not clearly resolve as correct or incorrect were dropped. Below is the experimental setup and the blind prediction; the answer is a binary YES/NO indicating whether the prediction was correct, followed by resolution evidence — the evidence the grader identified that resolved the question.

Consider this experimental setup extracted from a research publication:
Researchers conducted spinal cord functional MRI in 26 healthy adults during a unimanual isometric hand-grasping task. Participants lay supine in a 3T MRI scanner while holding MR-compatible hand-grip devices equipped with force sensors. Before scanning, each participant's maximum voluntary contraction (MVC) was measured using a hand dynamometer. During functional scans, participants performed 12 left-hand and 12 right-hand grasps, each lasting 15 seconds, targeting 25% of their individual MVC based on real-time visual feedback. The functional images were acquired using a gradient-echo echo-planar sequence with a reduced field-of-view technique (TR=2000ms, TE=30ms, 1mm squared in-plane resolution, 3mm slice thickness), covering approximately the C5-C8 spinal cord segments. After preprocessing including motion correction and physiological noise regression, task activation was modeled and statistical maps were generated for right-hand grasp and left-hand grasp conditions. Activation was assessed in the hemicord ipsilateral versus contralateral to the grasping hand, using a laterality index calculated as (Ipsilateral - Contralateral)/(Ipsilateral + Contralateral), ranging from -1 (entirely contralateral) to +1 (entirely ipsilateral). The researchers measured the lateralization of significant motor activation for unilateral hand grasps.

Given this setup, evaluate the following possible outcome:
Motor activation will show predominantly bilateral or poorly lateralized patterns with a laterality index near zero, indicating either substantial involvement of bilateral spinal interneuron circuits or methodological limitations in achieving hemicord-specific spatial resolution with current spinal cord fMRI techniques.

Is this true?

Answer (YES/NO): NO